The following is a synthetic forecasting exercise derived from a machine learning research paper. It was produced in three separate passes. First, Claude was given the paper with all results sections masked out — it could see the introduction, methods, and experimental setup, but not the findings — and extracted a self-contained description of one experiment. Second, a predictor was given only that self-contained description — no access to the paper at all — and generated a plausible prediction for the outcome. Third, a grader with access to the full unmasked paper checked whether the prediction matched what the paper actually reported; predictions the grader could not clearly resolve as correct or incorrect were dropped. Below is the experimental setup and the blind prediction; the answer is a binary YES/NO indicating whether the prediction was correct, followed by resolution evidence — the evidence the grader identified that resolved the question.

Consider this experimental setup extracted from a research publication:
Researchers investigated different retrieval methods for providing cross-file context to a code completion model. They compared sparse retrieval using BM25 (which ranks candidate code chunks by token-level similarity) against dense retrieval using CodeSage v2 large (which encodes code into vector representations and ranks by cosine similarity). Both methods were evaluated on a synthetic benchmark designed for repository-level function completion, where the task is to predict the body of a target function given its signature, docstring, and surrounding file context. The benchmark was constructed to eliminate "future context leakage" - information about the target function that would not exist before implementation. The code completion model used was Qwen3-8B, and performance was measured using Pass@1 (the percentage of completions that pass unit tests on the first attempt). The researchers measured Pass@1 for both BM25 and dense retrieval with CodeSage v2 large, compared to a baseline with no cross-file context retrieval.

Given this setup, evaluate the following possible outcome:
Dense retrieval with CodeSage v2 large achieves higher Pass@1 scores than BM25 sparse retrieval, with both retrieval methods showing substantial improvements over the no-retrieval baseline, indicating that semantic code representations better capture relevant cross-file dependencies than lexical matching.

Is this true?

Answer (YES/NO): NO